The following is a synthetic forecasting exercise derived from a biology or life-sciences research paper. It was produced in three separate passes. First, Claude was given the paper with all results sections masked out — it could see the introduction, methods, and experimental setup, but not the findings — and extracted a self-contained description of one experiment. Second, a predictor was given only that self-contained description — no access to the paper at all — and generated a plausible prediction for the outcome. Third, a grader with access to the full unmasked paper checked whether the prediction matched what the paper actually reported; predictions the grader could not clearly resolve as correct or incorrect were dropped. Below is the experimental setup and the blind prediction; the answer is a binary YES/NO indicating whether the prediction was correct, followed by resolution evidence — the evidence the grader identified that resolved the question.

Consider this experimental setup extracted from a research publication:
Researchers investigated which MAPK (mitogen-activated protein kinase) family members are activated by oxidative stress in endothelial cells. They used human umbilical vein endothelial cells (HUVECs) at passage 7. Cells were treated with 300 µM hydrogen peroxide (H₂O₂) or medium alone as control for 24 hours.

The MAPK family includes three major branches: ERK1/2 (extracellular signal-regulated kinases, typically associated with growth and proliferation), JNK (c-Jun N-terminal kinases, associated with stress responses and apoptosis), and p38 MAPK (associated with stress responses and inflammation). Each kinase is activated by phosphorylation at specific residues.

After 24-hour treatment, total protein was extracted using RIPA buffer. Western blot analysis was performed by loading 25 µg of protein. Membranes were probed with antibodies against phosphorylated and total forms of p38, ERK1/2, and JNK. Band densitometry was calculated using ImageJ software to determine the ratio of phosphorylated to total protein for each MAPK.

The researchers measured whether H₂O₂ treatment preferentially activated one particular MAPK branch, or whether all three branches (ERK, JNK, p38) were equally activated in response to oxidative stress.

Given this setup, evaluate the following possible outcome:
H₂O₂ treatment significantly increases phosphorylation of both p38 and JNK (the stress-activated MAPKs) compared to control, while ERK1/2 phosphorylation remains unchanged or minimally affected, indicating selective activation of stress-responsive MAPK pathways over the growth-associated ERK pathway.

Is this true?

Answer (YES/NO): NO